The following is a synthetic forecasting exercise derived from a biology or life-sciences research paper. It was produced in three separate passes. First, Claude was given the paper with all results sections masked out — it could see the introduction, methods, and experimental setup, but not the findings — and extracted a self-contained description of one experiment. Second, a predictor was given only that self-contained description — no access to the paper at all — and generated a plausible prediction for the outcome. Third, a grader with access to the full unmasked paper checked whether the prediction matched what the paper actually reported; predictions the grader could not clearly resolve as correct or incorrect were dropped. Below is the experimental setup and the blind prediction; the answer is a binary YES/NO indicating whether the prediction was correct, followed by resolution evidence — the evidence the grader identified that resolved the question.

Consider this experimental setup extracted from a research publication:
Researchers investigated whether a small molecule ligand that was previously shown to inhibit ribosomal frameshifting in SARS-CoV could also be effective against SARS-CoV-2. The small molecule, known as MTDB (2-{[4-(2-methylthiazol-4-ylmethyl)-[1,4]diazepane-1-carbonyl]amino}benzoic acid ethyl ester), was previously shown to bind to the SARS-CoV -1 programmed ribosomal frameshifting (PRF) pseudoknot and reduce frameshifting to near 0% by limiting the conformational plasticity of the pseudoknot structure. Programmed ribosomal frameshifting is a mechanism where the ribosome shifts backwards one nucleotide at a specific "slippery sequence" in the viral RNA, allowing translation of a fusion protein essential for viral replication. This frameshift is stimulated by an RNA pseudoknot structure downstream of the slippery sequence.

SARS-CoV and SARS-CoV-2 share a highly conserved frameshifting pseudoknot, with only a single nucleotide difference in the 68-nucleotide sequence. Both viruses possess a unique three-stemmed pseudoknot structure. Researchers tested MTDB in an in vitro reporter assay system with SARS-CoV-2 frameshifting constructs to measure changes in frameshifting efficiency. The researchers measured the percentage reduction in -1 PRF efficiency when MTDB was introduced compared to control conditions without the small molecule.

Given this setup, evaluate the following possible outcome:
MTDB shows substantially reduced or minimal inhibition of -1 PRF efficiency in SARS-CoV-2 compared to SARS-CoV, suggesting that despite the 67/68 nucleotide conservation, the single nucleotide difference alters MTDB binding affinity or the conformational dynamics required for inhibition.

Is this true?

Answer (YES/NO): YES